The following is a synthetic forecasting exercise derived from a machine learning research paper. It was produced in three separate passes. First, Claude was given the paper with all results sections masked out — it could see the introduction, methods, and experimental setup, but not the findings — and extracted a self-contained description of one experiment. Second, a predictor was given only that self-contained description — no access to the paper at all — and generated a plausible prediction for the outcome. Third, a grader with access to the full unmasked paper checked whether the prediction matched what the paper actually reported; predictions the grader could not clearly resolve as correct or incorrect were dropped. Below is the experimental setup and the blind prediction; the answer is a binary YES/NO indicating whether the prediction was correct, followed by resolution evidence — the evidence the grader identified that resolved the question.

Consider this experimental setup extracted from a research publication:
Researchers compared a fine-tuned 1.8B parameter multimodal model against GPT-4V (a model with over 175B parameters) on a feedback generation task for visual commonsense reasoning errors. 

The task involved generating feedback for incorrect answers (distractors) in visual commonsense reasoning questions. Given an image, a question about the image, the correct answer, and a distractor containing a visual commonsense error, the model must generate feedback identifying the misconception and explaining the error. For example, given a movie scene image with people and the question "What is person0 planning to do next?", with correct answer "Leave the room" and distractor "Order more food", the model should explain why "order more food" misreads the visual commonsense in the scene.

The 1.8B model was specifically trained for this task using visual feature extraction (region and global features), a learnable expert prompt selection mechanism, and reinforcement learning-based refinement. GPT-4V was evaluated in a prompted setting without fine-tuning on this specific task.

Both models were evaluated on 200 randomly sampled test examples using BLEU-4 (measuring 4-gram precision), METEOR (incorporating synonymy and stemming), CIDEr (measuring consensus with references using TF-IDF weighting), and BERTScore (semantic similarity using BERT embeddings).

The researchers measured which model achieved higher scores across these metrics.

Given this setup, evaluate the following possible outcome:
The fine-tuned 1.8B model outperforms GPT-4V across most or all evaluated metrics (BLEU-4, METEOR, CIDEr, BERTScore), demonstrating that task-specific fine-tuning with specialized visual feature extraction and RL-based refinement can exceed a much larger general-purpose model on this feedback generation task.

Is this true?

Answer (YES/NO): YES